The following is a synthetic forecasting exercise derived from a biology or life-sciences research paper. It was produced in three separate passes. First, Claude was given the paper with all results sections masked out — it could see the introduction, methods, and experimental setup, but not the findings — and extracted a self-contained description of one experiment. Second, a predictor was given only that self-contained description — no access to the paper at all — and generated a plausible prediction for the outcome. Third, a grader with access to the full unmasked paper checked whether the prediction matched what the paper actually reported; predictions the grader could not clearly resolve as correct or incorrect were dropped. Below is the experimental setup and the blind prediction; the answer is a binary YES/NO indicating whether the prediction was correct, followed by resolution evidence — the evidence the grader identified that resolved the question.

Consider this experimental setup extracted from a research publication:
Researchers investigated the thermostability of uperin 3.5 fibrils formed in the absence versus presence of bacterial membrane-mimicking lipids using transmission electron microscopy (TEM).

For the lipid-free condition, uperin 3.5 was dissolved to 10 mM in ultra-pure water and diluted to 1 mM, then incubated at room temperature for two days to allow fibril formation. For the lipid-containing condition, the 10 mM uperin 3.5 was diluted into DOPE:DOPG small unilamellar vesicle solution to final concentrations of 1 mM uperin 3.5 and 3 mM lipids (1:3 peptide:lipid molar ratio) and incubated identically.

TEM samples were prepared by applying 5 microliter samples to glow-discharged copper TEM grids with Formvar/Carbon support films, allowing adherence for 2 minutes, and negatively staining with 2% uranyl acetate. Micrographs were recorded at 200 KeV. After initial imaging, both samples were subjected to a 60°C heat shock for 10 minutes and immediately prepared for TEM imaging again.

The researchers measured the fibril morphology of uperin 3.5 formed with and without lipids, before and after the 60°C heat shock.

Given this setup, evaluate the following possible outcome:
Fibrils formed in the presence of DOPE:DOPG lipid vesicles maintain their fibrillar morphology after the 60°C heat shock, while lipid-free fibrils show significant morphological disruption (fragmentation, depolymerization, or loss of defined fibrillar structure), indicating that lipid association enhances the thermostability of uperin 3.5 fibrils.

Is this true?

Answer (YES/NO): NO